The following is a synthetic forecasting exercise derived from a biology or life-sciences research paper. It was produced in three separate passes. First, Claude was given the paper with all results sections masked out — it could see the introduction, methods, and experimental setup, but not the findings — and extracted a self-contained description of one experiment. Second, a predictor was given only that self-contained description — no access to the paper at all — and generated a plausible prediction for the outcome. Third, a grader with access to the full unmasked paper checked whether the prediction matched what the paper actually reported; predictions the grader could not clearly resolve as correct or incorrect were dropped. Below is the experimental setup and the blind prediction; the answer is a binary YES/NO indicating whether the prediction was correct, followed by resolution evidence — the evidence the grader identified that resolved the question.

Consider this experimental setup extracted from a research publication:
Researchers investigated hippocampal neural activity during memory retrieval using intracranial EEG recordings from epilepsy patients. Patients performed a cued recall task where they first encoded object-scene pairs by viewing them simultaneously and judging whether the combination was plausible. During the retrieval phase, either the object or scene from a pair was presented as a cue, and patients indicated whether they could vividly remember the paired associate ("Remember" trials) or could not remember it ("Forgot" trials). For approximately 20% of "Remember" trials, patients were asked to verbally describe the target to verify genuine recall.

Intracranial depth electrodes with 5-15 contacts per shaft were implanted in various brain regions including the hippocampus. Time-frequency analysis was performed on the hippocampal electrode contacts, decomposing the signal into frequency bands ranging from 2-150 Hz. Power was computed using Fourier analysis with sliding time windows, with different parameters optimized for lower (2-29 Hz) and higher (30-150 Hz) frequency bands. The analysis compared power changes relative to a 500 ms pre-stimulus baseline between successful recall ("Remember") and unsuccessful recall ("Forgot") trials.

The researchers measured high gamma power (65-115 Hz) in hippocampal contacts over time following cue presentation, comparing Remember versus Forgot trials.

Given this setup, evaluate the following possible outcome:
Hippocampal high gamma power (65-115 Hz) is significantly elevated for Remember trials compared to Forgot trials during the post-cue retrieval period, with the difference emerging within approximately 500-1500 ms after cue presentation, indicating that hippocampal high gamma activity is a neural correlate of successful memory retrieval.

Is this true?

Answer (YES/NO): YES